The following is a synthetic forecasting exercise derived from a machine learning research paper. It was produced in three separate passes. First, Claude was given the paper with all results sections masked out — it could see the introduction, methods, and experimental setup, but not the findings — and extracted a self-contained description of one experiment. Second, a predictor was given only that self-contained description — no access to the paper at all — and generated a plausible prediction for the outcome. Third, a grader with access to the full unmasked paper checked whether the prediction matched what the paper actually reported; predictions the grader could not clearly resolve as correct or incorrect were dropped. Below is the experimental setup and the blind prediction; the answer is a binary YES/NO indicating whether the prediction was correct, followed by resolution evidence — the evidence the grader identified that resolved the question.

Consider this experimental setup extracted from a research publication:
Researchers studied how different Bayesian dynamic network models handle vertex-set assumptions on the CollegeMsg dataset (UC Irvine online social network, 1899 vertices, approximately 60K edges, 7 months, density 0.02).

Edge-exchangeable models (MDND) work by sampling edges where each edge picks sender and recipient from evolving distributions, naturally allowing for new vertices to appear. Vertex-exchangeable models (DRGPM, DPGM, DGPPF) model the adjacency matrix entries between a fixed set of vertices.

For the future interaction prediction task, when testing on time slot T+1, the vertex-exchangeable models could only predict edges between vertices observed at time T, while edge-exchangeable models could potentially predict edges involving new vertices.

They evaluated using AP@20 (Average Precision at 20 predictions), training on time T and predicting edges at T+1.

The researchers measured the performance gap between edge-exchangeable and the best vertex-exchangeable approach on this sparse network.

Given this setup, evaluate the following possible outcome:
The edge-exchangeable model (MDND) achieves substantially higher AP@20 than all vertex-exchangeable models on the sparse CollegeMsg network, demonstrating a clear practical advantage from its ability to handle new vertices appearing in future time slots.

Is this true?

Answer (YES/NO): YES